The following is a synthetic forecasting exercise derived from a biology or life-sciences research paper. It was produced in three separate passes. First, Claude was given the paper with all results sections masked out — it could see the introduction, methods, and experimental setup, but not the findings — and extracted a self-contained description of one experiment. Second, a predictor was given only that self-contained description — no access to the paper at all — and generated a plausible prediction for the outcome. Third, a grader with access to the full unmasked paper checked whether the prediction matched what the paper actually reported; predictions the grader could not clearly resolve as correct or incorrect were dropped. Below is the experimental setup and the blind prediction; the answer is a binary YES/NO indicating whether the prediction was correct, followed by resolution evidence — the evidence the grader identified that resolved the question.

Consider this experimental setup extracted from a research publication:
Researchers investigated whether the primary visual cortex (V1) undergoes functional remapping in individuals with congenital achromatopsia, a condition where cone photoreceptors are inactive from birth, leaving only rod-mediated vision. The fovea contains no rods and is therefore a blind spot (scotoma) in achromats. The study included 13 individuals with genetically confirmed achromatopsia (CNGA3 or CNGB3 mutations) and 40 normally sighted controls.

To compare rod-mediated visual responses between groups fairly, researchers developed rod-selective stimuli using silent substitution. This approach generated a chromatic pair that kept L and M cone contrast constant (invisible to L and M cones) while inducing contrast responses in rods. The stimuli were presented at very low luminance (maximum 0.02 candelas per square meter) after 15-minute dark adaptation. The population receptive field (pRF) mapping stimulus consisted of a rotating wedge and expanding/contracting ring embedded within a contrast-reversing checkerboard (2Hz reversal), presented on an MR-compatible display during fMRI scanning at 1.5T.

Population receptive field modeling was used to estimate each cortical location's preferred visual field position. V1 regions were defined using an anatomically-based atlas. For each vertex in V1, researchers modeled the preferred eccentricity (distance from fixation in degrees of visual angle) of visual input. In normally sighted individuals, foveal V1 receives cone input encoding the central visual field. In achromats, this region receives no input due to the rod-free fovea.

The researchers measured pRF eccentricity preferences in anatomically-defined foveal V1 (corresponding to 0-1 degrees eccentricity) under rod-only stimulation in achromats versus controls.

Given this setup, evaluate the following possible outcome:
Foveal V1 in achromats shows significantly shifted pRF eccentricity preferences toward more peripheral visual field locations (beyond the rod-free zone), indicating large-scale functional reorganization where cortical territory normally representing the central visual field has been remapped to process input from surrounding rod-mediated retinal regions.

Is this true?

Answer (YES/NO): NO